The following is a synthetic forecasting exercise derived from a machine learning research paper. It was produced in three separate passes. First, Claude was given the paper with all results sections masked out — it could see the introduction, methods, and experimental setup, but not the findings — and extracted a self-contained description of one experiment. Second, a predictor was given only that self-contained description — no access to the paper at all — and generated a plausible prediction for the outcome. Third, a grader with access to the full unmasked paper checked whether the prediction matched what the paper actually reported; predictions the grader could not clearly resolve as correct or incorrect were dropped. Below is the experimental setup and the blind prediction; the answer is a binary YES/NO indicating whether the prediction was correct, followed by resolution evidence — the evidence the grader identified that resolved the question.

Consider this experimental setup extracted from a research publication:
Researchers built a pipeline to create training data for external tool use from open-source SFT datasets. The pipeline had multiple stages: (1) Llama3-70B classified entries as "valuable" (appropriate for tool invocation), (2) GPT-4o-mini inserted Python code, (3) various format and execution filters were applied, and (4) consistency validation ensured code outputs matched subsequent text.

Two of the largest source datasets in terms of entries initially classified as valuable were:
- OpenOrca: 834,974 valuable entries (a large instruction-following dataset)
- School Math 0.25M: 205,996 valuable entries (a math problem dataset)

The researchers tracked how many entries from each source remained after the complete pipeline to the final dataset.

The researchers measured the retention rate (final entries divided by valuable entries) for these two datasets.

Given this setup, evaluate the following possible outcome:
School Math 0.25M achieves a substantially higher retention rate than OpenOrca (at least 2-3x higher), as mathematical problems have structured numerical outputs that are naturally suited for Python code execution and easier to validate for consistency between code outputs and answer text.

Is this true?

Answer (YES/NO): YES